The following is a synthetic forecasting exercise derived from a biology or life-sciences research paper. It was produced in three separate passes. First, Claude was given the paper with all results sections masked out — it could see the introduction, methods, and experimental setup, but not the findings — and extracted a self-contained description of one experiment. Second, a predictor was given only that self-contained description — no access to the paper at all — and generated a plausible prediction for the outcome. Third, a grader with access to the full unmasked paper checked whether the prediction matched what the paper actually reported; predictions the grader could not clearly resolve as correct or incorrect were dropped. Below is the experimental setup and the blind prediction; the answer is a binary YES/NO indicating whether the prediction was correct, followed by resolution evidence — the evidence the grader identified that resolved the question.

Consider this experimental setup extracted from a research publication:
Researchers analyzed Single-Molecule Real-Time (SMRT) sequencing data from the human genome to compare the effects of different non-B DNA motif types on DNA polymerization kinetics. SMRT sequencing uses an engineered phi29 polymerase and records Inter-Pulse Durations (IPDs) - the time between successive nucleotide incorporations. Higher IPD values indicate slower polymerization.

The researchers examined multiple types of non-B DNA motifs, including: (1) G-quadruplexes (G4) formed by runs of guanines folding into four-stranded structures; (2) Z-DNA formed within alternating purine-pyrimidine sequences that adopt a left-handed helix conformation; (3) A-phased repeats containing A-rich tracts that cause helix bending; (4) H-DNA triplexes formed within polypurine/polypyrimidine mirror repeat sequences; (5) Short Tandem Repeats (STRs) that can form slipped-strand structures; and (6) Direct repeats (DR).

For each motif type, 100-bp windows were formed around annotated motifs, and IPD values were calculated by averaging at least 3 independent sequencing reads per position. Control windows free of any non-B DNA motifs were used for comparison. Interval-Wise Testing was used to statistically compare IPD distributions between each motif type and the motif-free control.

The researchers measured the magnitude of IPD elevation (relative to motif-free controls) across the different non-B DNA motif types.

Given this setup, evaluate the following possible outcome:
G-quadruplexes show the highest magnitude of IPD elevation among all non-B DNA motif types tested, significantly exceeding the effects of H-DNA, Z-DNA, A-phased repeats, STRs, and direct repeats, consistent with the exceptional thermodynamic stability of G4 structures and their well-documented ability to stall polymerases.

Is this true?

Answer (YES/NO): NO